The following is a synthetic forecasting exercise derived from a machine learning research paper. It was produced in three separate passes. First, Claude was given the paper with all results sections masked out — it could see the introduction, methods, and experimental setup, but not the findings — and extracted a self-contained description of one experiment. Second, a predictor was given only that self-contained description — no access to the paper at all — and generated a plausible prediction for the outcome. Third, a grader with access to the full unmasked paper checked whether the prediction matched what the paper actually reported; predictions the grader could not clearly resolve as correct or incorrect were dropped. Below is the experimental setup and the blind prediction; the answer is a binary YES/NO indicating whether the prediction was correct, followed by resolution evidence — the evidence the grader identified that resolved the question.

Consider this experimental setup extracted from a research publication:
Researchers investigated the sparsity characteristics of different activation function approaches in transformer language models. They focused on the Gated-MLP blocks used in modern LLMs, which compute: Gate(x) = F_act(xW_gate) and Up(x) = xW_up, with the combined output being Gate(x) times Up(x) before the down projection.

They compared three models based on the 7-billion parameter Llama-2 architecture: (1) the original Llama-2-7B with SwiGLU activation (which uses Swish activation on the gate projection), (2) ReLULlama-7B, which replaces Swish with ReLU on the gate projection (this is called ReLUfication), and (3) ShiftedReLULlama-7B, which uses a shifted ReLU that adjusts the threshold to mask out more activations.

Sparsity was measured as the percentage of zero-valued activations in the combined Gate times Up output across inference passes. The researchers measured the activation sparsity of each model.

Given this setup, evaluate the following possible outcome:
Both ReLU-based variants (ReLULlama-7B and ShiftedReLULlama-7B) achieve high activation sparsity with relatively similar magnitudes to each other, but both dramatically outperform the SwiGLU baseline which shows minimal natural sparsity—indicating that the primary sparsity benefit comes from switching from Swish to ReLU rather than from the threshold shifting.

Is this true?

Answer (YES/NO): NO